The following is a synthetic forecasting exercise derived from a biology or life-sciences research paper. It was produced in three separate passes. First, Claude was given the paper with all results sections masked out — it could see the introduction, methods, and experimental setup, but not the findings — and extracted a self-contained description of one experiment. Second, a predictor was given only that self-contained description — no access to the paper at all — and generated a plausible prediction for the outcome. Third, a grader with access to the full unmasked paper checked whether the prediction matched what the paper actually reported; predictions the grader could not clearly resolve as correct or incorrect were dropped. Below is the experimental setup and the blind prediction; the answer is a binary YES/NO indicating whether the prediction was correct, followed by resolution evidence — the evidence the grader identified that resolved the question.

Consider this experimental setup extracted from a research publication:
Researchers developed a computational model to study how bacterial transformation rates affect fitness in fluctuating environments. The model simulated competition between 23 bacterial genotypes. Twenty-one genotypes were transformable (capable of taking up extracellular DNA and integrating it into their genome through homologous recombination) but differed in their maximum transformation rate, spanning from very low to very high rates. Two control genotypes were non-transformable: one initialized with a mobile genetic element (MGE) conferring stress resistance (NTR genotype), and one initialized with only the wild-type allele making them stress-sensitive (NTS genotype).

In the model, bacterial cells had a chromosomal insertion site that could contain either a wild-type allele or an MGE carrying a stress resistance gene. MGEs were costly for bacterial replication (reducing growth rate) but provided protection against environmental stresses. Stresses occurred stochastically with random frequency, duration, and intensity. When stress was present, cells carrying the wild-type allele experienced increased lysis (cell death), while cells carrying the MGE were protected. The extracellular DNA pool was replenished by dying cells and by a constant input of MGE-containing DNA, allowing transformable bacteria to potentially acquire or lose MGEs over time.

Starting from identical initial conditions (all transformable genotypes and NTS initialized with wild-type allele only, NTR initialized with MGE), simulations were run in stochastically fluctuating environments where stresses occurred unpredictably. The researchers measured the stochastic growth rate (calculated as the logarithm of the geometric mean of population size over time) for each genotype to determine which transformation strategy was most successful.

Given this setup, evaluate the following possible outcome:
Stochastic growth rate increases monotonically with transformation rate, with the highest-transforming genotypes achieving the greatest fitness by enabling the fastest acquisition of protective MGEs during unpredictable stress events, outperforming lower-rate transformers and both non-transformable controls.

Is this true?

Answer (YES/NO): NO